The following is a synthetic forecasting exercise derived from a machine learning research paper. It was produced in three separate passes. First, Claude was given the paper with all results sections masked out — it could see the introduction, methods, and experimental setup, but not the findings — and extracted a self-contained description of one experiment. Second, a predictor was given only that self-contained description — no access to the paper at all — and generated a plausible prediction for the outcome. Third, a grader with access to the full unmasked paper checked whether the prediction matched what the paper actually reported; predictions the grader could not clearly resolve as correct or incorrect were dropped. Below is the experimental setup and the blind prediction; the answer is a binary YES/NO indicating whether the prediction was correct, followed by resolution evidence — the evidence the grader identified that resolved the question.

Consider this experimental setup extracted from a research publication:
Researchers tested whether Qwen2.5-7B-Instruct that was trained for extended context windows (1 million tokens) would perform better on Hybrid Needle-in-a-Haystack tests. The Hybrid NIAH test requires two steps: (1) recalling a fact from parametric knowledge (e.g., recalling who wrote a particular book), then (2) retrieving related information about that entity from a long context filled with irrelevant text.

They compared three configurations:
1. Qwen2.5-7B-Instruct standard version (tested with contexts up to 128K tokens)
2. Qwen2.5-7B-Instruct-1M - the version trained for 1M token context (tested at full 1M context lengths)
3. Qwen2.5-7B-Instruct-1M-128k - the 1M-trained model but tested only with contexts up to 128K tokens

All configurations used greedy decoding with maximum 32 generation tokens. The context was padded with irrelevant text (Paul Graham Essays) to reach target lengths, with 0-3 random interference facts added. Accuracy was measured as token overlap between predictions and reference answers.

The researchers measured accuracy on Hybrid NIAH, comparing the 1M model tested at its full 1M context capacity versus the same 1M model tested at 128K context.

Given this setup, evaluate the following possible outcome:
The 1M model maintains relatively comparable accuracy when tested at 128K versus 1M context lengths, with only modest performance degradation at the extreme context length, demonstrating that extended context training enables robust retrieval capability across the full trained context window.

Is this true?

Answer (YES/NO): NO